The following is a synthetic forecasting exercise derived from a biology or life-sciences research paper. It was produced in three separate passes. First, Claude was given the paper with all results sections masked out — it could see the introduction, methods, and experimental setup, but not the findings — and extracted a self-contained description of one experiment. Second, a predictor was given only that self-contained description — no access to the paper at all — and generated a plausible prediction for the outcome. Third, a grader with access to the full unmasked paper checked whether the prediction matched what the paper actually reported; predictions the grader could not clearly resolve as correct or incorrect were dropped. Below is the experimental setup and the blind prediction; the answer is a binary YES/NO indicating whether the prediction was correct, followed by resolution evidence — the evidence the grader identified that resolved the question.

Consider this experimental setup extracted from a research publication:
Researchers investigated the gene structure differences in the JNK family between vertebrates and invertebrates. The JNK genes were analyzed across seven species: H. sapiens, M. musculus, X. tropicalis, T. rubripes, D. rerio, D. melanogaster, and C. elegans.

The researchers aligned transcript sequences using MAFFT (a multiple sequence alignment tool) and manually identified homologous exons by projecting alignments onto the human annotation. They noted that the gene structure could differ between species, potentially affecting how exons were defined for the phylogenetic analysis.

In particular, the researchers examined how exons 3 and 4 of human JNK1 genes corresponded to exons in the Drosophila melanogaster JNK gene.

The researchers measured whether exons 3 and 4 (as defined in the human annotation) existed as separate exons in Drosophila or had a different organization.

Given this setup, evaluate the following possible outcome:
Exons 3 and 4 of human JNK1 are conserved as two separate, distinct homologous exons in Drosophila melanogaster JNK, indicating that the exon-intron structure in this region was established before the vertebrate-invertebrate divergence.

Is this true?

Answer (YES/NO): NO